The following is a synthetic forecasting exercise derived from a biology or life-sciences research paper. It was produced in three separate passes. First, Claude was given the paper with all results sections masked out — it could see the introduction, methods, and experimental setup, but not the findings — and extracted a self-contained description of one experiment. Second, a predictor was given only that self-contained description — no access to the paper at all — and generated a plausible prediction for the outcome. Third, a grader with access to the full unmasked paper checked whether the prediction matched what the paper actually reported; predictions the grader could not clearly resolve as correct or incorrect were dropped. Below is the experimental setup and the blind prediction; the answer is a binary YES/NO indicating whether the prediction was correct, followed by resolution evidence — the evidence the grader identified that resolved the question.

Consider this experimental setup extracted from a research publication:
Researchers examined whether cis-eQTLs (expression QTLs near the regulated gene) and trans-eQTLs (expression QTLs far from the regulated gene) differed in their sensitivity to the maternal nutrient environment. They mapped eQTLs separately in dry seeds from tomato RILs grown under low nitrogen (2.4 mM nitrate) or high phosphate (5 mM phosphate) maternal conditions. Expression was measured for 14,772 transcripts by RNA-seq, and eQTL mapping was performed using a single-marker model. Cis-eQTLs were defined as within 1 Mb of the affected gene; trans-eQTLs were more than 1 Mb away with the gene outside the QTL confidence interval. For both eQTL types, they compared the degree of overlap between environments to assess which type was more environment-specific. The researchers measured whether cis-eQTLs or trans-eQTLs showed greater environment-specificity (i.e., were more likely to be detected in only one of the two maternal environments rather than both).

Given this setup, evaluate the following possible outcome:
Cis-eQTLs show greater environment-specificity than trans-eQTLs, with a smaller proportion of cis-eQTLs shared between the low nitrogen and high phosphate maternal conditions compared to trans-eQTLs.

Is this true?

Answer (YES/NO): NO